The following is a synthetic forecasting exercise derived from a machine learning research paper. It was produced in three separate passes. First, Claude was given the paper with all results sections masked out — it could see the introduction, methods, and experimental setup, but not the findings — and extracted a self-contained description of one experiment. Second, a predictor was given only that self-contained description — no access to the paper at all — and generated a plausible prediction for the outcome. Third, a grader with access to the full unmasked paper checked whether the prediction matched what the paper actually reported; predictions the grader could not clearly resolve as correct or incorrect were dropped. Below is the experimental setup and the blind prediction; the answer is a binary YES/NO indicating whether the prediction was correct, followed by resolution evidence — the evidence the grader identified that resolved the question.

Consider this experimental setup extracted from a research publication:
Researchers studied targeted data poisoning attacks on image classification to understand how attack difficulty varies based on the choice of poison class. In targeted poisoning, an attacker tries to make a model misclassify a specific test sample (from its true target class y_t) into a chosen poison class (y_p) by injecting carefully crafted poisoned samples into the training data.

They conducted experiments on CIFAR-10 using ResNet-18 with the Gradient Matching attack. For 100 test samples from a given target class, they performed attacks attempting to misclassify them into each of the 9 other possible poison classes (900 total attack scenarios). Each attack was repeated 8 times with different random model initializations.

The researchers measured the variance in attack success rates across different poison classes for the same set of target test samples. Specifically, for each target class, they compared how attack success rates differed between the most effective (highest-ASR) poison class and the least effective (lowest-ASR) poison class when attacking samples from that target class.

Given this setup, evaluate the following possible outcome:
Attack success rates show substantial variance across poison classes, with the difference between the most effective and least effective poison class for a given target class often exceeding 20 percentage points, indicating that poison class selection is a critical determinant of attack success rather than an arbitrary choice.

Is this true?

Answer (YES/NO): NO